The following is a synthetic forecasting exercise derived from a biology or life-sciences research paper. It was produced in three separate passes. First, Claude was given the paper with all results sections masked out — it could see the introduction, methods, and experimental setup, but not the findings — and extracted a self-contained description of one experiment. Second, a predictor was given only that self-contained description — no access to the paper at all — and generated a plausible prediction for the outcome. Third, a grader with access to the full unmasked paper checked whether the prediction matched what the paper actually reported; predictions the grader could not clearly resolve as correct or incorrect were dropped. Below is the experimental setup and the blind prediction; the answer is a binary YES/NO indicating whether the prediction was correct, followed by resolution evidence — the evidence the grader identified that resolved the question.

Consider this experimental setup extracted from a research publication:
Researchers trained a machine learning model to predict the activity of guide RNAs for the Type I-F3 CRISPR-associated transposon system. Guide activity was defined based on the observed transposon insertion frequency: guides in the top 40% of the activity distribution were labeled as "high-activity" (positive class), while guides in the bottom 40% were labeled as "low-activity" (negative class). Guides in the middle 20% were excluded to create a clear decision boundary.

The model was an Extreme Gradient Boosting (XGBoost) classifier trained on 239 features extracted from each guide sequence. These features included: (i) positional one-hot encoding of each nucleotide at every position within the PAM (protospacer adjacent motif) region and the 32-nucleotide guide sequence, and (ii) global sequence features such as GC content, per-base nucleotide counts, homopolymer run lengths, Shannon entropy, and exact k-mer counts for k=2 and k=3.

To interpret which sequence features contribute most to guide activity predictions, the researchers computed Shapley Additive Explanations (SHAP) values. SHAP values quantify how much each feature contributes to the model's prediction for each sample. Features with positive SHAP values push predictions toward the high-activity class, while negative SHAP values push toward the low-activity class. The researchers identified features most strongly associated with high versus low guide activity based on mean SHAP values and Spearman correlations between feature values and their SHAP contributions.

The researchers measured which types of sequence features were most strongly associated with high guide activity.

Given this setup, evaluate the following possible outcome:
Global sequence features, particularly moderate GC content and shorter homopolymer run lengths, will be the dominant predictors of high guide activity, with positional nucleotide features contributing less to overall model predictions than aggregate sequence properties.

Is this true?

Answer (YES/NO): NO